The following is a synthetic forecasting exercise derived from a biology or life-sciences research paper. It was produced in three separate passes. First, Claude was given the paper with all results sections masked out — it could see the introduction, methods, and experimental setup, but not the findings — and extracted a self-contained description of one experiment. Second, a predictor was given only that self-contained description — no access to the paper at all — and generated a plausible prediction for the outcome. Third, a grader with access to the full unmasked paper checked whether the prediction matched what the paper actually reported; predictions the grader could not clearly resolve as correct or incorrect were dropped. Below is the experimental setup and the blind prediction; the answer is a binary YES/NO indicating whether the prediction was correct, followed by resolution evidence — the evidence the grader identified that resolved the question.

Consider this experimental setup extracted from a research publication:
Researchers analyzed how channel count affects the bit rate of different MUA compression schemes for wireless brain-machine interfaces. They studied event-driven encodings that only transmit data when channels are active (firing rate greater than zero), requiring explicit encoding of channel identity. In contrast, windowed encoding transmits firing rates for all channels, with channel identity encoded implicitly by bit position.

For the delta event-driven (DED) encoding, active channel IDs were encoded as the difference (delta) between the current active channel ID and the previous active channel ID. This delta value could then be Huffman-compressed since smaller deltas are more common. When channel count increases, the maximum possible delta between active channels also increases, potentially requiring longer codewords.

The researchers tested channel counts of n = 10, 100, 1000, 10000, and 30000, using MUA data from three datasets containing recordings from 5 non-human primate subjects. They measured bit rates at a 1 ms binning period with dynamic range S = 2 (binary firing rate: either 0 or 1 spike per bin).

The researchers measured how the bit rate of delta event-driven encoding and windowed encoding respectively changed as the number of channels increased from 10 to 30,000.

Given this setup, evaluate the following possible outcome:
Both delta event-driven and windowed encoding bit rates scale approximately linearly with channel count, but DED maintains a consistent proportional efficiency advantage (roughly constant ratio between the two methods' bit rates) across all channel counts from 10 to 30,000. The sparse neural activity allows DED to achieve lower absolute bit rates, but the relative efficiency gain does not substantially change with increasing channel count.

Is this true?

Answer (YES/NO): NO